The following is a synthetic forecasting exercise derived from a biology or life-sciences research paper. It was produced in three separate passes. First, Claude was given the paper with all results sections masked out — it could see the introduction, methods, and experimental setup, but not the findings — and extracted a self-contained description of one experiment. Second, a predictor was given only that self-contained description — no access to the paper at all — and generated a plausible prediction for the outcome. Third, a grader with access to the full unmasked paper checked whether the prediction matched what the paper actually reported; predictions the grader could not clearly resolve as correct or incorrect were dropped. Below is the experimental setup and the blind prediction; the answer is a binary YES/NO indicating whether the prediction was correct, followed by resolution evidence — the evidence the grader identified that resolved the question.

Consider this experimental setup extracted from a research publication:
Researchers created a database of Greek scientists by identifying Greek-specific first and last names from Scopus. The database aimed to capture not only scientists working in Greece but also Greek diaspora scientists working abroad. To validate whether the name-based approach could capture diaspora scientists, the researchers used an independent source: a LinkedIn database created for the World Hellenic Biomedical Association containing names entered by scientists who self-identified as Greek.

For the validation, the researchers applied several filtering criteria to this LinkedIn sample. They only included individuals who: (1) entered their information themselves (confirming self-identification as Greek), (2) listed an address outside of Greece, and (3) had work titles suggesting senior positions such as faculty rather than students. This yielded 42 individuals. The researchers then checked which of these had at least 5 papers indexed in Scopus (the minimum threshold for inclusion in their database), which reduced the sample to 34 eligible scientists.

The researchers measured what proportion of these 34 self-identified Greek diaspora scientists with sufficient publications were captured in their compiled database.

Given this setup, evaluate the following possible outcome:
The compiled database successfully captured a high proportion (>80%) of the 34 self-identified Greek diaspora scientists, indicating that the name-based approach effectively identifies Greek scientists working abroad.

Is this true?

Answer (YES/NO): NO